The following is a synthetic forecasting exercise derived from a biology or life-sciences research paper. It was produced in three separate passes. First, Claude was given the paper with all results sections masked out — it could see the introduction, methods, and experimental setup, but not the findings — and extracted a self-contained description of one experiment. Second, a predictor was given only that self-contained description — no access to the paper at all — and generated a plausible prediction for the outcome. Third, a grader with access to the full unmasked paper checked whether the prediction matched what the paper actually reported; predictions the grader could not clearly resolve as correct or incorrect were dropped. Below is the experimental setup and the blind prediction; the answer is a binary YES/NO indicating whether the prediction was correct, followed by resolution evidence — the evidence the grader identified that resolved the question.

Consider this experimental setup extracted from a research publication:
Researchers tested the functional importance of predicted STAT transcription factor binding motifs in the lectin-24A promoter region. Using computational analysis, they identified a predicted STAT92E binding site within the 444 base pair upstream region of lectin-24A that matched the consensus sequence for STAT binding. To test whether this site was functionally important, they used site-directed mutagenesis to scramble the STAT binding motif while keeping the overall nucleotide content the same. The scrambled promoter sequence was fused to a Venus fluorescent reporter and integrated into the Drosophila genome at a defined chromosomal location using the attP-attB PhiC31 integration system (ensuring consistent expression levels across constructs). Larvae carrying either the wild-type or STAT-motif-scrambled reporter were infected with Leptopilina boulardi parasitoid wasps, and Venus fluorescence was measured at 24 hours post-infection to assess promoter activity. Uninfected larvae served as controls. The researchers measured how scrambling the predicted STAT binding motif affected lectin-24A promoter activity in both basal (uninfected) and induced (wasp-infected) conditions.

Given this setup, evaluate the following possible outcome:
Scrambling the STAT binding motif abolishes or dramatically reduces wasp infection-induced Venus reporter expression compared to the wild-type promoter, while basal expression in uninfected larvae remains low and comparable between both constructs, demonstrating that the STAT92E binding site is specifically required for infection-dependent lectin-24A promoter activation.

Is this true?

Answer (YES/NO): NO